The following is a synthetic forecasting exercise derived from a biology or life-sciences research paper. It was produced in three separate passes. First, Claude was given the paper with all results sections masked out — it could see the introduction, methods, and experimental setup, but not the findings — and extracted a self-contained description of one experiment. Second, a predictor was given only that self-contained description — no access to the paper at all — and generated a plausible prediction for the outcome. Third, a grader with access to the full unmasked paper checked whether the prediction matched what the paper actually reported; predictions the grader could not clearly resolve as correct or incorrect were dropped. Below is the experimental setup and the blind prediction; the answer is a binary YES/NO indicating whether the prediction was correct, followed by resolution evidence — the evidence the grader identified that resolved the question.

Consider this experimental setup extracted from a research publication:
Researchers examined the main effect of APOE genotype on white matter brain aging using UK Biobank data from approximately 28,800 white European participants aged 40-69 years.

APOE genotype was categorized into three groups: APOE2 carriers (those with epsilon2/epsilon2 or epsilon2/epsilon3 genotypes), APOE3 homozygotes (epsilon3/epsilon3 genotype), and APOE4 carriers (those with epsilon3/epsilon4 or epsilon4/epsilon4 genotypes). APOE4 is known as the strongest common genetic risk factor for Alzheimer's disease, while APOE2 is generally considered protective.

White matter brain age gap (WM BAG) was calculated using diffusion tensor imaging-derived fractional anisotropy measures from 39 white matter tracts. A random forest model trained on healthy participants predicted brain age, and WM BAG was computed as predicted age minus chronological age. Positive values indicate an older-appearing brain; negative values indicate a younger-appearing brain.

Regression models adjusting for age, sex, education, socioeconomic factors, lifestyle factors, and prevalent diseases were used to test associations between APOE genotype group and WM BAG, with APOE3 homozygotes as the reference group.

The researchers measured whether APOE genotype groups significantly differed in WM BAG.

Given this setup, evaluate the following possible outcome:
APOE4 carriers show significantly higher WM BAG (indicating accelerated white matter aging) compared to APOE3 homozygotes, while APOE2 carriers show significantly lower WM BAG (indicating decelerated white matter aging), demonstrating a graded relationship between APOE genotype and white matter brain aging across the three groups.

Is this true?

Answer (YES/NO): NO